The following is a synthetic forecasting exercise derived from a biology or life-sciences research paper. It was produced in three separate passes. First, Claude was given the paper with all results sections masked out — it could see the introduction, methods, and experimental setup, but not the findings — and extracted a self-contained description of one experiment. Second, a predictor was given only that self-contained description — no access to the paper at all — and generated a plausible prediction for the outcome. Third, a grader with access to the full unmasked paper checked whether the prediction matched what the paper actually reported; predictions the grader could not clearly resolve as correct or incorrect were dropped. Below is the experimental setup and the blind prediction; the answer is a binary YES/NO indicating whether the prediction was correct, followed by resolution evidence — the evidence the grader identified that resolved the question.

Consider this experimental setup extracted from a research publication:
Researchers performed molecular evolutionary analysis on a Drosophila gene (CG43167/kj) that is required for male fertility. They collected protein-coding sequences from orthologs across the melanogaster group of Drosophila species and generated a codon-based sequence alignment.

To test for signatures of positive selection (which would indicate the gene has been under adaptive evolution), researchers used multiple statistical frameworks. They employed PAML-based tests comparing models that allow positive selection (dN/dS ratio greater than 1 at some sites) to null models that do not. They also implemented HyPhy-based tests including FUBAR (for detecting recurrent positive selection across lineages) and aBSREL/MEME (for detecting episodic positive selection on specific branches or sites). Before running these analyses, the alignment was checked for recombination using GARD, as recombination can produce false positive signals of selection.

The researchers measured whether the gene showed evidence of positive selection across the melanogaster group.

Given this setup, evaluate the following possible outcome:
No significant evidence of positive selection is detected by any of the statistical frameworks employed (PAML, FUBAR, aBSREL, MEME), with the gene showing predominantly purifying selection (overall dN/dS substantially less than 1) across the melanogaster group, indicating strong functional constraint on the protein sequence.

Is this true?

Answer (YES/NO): NO